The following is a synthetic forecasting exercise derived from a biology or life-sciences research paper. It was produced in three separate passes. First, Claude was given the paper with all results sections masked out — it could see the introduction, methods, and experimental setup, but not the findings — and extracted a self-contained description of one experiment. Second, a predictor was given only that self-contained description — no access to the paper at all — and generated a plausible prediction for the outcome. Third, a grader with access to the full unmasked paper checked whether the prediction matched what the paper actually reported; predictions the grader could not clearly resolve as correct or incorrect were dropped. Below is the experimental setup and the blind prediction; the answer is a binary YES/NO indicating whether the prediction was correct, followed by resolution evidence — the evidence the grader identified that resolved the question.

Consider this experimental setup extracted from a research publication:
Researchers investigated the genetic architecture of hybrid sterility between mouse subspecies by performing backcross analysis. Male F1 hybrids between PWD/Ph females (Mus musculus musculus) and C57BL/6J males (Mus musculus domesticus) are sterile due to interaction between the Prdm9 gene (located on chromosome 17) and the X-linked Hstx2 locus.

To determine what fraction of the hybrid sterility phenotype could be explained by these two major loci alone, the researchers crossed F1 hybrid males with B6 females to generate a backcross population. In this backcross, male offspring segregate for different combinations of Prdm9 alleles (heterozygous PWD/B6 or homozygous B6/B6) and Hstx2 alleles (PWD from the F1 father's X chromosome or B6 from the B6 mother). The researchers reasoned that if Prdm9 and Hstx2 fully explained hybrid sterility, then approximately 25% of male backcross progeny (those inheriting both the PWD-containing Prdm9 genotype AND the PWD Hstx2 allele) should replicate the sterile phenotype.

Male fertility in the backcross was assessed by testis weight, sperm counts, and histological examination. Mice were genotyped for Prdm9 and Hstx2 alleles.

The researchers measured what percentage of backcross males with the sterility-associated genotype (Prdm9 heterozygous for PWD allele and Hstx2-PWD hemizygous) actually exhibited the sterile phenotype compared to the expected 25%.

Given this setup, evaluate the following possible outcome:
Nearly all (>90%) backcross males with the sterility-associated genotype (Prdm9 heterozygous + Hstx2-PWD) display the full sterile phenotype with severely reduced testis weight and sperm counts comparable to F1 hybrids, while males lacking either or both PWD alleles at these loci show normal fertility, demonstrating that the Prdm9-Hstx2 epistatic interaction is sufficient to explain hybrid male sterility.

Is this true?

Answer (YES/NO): NO